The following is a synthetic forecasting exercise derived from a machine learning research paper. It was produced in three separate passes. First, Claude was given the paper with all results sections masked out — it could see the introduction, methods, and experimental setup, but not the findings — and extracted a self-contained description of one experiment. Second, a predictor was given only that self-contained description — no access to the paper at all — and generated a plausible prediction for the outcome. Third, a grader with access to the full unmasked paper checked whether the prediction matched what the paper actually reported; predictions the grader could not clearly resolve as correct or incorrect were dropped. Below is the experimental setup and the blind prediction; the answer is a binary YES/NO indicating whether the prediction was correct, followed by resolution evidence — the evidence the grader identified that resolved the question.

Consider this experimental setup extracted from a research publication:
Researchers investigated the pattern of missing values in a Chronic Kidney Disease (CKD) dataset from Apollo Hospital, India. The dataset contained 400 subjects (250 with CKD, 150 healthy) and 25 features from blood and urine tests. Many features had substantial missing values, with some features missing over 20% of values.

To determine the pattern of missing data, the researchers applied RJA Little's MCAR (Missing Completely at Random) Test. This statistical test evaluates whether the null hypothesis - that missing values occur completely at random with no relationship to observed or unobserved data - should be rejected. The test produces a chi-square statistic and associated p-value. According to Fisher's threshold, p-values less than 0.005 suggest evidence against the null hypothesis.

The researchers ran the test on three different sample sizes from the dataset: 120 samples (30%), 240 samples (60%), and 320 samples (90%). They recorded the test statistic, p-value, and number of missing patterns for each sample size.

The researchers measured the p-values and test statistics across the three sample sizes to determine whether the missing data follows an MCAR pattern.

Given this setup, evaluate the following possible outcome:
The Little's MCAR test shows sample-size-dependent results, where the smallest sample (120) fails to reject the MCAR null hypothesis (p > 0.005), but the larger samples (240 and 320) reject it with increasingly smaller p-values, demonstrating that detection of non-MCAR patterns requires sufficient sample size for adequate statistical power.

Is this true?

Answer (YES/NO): NO